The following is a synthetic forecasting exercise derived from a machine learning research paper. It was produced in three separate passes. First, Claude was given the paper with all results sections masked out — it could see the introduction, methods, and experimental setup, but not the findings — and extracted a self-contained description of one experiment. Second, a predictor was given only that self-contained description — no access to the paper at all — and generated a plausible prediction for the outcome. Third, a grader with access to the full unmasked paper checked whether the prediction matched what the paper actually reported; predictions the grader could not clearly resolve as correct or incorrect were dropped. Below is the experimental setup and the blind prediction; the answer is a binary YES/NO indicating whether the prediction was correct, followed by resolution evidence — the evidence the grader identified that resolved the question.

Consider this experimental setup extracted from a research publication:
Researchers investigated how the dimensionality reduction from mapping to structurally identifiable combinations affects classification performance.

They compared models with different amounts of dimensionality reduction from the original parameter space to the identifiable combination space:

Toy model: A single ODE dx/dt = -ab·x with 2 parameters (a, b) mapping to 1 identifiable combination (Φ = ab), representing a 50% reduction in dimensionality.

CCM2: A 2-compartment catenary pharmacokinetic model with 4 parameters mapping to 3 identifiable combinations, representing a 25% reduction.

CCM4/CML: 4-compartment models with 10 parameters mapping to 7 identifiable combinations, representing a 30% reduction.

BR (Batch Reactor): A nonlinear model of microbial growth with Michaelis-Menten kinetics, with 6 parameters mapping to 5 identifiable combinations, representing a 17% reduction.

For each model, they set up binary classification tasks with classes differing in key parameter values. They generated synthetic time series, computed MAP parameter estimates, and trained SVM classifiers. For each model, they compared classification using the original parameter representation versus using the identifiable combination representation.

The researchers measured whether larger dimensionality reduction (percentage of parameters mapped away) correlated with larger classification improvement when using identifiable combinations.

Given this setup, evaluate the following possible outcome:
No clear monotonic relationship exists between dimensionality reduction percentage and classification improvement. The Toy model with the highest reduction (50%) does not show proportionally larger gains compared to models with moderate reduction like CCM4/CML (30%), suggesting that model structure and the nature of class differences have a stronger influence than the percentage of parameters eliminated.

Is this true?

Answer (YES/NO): YES